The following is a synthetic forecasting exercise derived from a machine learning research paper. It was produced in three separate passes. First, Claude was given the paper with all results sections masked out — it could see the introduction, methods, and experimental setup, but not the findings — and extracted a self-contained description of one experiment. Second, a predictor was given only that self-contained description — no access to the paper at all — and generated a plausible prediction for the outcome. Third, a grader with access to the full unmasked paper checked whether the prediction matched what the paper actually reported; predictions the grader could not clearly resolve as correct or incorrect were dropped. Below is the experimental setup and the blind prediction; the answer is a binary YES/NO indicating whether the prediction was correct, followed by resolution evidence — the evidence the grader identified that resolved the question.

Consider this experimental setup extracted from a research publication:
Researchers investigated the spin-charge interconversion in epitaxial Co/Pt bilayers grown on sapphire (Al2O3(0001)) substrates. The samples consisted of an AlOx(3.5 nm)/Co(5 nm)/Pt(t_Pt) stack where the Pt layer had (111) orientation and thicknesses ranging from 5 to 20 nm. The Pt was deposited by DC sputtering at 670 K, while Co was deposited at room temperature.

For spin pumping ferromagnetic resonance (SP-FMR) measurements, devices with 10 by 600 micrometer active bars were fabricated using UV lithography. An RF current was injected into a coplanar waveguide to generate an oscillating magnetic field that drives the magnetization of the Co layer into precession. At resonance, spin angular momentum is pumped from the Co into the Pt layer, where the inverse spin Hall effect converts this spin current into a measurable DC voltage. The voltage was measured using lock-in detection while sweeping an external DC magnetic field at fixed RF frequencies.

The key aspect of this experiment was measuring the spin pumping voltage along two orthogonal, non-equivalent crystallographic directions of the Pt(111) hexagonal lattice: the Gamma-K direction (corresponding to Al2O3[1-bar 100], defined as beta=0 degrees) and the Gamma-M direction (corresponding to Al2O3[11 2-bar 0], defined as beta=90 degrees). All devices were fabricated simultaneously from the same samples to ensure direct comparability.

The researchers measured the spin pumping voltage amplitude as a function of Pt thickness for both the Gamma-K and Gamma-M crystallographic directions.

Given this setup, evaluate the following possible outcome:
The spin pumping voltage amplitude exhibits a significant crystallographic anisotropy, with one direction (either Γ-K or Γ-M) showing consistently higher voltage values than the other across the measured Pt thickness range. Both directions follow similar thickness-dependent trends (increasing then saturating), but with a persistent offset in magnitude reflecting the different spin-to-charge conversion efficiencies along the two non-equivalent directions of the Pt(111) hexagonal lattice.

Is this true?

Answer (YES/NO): NO